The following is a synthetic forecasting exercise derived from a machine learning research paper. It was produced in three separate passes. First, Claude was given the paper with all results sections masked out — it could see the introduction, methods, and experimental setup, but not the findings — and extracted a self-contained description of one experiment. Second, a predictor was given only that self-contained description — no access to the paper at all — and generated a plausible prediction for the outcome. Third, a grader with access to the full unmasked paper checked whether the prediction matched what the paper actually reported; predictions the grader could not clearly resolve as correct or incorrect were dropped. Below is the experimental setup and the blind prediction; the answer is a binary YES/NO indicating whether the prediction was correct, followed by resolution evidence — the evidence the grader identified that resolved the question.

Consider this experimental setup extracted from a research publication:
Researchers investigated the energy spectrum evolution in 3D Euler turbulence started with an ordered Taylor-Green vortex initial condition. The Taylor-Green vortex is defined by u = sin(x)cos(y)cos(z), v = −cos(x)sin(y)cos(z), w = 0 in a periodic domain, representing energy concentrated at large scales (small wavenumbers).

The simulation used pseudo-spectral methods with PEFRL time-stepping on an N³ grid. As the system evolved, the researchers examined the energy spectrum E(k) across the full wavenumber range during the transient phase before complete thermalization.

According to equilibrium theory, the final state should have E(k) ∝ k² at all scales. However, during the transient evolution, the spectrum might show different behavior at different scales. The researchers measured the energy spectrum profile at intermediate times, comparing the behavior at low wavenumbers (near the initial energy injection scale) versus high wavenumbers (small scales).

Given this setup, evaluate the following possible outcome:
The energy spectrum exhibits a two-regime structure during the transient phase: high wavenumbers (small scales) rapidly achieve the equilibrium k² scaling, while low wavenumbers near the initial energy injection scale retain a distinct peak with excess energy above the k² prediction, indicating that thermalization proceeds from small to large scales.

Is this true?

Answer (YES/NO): NO